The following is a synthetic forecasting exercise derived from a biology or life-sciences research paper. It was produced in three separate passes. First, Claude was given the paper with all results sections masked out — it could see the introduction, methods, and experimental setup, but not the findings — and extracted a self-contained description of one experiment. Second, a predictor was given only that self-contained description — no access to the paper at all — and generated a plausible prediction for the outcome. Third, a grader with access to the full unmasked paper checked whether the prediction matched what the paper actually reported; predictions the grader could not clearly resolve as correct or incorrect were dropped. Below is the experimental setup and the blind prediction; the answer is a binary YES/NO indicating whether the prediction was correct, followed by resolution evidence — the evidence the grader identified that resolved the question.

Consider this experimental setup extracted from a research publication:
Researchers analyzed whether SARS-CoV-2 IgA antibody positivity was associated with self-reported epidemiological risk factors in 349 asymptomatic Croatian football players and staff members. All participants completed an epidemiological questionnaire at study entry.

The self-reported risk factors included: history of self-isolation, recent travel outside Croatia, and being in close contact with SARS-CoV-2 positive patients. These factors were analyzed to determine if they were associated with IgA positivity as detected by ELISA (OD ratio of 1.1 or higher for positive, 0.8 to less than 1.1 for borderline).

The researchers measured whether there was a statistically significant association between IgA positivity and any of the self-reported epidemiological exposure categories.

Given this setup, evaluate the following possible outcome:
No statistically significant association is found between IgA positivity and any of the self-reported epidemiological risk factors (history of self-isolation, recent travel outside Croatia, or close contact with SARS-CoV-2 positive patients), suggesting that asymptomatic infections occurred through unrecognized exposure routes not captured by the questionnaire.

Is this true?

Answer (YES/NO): YES